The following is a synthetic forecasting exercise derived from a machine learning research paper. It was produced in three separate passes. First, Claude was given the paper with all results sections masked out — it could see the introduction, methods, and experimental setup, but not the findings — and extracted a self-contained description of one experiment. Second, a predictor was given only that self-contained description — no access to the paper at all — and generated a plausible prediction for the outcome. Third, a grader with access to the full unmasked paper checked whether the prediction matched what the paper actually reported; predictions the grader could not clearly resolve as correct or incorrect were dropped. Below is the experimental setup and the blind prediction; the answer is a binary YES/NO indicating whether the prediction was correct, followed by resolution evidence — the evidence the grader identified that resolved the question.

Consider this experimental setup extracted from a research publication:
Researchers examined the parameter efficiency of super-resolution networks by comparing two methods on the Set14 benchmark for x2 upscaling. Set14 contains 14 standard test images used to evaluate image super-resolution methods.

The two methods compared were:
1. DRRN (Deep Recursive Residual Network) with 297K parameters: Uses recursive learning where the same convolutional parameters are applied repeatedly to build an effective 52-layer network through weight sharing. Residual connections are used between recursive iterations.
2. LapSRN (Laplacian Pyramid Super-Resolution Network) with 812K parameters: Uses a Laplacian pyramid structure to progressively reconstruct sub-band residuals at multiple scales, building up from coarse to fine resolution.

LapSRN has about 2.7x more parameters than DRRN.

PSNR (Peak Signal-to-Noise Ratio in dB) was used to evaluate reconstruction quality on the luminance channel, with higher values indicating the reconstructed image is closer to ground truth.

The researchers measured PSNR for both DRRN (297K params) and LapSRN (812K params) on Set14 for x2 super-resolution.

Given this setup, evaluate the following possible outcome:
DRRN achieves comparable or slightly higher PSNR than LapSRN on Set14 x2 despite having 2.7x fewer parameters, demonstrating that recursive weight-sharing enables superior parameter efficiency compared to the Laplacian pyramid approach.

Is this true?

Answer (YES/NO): YES